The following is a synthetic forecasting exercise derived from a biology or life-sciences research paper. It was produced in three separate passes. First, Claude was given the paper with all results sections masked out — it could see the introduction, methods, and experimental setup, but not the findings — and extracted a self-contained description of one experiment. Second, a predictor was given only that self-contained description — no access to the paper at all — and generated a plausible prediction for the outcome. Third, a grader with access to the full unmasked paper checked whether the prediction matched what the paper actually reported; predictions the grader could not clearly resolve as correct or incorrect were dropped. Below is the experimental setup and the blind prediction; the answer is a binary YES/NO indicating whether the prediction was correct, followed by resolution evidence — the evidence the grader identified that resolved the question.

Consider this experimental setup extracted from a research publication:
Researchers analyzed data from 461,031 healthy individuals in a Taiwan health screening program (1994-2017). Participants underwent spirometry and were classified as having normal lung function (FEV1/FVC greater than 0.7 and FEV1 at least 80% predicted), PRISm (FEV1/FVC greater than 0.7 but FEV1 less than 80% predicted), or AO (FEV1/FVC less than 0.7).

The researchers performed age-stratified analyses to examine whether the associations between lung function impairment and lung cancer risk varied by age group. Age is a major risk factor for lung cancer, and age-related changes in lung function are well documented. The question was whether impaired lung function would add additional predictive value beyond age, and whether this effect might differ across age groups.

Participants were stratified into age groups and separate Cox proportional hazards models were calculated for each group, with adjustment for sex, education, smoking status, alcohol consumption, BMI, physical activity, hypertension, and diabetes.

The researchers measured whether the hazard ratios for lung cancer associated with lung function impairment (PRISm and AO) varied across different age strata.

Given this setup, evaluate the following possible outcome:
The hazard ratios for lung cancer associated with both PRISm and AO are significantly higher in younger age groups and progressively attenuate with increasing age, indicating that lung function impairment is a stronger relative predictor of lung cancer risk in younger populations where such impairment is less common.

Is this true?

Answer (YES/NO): NO